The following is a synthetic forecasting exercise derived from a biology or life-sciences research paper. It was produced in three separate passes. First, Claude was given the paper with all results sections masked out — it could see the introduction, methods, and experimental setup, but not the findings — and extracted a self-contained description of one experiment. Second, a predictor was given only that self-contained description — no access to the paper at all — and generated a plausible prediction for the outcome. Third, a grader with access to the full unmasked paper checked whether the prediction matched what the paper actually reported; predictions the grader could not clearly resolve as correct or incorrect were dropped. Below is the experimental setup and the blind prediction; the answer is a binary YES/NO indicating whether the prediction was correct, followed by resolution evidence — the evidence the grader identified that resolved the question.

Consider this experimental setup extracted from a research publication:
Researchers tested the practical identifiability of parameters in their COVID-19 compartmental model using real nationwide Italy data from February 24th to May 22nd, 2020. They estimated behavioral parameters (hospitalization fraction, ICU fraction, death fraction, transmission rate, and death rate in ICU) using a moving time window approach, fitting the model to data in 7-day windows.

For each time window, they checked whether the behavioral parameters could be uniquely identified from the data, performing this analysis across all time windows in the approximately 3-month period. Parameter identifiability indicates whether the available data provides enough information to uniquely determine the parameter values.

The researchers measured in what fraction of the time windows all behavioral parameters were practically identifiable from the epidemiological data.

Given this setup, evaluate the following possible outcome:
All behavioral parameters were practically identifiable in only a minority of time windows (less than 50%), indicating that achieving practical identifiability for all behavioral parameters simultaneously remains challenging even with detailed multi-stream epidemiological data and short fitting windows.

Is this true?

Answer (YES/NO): NO